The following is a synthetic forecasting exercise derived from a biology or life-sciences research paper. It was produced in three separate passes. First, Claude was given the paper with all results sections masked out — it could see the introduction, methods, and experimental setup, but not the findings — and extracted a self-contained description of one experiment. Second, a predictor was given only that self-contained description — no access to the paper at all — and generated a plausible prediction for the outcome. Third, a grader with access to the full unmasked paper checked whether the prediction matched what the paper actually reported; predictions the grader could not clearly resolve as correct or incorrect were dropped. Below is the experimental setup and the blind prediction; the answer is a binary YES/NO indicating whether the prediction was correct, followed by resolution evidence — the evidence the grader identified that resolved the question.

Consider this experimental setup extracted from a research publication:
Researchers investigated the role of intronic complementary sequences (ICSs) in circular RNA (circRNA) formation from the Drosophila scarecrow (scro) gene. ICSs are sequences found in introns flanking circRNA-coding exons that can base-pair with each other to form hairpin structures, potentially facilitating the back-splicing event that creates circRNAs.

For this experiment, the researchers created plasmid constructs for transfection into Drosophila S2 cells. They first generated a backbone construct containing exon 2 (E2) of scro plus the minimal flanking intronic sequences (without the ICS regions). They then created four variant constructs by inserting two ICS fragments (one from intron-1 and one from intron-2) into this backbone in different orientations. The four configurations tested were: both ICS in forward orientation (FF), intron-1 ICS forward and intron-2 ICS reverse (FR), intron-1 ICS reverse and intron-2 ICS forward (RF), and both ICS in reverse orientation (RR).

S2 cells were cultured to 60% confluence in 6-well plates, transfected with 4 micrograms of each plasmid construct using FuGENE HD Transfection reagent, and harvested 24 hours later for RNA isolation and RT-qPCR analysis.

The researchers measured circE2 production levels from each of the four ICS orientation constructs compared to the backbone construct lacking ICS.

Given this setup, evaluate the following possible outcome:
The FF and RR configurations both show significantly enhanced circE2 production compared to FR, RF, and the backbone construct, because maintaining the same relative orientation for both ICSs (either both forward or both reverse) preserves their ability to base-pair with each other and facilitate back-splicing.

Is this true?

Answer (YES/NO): YES